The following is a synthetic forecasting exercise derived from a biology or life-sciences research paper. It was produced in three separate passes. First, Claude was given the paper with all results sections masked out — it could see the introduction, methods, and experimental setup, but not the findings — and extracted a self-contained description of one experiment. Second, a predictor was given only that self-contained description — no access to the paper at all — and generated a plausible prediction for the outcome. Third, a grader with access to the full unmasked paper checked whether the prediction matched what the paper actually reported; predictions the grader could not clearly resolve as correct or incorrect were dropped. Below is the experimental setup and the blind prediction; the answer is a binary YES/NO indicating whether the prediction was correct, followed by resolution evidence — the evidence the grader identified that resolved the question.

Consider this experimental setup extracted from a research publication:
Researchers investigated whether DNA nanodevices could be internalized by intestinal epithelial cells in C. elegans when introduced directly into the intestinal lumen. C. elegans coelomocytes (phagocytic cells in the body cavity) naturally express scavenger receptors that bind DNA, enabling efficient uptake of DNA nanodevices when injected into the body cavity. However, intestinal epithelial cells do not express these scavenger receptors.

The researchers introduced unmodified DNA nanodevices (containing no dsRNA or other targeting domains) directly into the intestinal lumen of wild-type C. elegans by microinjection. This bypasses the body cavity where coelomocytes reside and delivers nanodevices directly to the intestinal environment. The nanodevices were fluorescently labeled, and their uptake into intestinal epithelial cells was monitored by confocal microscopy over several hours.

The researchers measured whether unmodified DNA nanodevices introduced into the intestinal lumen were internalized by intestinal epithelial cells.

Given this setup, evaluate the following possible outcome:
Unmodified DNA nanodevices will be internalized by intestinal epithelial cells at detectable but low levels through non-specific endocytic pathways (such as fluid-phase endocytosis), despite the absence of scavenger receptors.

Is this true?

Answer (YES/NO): NO